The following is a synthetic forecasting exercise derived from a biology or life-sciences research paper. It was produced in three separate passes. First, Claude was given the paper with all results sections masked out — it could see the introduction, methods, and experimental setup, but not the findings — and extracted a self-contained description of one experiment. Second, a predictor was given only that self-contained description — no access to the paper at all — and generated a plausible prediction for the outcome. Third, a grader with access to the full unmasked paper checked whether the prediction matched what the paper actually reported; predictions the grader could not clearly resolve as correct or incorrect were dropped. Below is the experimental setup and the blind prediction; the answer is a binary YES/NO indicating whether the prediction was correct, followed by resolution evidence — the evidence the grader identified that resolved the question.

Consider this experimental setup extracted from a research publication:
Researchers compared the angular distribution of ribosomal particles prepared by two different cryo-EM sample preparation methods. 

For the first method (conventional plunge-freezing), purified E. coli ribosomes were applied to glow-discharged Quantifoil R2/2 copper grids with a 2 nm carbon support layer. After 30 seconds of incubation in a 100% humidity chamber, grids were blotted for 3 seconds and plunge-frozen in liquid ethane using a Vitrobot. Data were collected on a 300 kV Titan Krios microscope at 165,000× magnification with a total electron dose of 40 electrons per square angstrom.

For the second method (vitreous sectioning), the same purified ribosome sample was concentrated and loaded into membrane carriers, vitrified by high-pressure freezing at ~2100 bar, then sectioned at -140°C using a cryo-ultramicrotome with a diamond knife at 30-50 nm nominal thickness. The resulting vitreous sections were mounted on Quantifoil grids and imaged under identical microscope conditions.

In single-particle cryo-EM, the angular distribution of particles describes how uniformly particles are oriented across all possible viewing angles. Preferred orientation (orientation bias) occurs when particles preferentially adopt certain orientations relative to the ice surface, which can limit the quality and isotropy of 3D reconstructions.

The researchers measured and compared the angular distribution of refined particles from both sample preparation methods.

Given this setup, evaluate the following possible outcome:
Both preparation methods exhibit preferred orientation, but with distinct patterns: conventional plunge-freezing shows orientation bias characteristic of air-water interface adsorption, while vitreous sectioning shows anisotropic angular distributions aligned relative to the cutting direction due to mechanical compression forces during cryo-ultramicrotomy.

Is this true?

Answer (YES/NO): NO